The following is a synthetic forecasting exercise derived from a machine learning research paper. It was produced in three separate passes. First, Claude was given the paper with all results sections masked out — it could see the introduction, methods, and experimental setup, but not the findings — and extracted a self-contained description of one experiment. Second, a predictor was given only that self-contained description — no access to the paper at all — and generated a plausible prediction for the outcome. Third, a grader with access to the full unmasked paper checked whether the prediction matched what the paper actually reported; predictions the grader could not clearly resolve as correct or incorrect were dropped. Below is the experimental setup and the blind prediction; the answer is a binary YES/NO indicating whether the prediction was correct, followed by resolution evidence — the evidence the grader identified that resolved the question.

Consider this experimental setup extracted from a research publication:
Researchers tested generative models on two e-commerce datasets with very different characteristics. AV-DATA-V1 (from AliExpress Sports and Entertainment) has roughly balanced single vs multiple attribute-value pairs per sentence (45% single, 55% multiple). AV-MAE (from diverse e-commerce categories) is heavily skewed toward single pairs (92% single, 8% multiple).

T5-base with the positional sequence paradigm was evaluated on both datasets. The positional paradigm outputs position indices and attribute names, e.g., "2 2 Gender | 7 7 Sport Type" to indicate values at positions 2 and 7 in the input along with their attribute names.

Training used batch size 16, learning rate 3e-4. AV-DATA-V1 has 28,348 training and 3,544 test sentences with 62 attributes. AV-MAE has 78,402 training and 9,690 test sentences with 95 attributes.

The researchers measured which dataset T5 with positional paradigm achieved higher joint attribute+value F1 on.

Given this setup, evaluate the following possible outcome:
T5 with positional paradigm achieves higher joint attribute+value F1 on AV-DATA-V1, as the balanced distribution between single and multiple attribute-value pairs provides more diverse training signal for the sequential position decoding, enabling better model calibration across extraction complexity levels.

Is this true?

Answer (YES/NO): NO